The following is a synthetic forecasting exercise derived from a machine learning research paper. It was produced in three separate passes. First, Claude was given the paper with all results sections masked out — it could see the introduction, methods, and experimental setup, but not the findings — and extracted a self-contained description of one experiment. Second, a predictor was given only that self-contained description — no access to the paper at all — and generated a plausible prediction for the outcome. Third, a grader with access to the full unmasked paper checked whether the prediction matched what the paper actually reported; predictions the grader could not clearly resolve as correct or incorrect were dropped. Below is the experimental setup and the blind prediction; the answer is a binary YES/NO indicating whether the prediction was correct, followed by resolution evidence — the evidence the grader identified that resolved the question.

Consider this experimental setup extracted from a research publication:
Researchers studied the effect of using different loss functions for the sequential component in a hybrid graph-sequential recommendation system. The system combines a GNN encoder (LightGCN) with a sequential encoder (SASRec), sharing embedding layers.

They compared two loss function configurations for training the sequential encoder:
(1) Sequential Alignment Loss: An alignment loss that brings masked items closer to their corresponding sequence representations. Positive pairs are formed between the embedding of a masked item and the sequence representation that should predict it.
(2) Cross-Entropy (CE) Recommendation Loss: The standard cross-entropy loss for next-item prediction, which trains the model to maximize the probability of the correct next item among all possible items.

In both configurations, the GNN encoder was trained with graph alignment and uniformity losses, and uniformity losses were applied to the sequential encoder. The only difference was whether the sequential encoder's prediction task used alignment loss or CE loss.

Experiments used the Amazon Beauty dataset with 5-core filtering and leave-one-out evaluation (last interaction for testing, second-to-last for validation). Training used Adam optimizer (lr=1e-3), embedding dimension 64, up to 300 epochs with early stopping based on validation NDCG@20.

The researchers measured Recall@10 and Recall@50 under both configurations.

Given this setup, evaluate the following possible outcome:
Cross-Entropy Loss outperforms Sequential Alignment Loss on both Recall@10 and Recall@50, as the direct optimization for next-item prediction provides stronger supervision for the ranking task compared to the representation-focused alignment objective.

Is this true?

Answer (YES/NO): YES